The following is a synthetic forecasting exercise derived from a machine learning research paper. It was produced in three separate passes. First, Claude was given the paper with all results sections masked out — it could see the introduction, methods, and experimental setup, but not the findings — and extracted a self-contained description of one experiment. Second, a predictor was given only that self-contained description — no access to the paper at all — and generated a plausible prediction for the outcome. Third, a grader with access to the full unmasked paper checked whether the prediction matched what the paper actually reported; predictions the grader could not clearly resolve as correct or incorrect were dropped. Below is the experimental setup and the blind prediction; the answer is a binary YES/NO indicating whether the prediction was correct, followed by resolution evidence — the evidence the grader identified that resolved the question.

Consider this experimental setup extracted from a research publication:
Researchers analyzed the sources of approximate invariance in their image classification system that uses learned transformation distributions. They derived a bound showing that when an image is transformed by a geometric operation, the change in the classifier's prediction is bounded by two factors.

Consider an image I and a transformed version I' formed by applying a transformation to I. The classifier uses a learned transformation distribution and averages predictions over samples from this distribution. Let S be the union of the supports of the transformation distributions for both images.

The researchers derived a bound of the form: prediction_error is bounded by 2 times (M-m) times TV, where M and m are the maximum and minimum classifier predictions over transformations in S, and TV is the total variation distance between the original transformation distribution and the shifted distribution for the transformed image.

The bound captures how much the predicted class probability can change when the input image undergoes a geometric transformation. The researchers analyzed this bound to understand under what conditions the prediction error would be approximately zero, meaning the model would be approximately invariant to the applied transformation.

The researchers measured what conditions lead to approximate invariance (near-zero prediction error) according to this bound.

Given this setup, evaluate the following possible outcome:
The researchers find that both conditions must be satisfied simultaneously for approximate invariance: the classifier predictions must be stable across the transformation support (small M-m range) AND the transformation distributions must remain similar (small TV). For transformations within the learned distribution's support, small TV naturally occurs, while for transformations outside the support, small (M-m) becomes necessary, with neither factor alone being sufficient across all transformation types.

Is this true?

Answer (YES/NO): NO